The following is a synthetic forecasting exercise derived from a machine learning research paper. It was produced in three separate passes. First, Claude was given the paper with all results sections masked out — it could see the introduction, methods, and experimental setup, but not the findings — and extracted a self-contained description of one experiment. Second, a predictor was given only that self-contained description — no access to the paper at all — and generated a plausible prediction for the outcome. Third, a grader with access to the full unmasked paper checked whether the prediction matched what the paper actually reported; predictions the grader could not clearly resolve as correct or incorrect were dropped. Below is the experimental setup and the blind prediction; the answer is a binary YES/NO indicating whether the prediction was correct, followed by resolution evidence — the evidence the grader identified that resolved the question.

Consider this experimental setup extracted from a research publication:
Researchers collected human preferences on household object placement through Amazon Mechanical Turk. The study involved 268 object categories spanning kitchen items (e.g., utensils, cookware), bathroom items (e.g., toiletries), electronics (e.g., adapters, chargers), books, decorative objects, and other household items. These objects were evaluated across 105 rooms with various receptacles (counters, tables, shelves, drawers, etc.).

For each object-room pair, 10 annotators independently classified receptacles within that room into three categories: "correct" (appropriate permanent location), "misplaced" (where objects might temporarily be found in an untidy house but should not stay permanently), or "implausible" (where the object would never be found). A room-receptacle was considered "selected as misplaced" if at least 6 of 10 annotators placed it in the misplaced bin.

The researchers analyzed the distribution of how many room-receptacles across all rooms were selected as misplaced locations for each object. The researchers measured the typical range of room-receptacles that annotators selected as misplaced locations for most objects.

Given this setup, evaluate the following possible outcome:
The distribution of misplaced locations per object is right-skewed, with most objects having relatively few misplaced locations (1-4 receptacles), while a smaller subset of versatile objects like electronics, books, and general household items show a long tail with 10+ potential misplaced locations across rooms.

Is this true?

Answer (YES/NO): NO